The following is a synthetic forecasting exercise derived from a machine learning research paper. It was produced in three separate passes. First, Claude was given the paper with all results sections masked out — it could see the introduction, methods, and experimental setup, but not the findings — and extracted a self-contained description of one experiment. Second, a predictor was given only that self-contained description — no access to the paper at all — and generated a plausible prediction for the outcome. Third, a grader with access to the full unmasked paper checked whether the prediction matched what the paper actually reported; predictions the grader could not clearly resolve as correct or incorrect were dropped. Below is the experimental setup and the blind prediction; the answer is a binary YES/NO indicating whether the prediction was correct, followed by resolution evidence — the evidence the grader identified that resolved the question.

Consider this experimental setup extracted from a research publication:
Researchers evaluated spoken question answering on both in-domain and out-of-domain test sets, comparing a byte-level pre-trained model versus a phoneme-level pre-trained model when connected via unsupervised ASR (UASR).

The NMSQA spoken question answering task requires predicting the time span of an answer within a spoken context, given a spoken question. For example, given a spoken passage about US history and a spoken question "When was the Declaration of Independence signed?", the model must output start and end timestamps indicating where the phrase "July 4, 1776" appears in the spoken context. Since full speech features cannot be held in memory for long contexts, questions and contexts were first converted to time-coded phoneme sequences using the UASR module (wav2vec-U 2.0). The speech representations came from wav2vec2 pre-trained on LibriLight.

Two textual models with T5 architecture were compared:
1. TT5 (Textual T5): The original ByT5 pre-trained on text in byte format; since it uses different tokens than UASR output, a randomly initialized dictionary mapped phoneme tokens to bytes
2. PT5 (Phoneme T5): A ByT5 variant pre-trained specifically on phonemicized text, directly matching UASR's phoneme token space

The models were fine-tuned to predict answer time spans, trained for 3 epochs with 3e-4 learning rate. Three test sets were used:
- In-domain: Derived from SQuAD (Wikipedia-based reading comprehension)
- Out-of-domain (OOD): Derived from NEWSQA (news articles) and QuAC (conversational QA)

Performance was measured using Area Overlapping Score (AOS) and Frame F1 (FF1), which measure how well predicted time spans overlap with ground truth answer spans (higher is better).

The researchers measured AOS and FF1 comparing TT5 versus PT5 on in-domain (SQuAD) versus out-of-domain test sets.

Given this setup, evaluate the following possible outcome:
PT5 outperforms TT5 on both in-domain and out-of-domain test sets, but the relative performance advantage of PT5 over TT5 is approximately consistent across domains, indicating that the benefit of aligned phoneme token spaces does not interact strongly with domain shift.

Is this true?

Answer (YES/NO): NO